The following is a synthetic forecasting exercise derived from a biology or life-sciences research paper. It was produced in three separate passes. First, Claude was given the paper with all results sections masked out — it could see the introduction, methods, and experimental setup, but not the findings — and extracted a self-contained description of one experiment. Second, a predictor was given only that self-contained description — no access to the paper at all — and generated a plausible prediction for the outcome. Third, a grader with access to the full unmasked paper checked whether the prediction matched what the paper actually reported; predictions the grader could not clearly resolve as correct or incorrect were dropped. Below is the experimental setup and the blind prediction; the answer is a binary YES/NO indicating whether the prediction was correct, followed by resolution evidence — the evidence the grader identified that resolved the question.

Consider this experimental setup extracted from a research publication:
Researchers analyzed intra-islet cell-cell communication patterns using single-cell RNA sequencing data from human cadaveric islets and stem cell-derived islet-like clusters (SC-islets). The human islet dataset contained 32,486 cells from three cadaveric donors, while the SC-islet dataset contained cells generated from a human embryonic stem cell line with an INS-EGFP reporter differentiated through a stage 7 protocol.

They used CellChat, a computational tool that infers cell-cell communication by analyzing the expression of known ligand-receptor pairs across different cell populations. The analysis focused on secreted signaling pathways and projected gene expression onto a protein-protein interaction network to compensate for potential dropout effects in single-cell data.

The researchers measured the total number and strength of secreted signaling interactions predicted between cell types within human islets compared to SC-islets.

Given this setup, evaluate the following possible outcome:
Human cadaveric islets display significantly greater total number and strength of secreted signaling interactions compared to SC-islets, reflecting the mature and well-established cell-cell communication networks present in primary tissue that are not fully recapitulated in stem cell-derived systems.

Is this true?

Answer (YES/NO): YES